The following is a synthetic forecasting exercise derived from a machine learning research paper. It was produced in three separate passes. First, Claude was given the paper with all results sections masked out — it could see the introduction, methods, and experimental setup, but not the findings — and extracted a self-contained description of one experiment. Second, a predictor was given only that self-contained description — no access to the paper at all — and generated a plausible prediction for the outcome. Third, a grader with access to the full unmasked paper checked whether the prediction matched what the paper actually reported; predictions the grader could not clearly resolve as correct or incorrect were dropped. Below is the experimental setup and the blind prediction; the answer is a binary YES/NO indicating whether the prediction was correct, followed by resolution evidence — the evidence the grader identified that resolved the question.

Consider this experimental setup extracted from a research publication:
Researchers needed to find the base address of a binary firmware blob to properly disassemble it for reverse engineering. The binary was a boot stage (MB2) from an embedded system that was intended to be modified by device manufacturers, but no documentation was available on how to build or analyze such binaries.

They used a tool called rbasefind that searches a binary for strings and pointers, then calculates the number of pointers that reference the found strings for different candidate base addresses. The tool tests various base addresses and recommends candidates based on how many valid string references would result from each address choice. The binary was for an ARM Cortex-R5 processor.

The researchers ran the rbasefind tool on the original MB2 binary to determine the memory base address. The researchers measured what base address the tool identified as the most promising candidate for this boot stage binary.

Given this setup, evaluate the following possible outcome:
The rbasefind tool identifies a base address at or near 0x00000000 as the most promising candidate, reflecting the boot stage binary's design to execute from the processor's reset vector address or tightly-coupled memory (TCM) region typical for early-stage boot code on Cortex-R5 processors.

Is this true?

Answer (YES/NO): NO